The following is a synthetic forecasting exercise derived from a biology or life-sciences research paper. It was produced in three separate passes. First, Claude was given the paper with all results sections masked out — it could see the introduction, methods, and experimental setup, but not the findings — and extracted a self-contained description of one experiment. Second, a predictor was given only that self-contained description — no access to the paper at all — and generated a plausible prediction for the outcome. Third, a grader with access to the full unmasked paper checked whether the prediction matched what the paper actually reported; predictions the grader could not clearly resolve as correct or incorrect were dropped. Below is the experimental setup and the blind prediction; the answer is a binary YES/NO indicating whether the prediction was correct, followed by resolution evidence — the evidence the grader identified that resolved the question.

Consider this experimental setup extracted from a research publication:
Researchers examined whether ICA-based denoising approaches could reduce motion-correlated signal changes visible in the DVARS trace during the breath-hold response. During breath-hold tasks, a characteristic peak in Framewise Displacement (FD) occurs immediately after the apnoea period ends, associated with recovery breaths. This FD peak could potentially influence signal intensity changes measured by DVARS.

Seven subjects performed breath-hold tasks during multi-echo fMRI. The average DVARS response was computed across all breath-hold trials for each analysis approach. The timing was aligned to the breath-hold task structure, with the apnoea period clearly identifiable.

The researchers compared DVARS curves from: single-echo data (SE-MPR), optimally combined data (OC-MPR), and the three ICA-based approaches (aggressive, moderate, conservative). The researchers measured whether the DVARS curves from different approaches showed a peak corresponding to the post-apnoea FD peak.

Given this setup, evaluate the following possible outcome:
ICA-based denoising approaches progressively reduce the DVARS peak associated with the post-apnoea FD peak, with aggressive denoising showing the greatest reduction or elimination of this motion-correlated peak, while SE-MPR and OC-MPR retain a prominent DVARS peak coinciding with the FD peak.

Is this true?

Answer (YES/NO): NO